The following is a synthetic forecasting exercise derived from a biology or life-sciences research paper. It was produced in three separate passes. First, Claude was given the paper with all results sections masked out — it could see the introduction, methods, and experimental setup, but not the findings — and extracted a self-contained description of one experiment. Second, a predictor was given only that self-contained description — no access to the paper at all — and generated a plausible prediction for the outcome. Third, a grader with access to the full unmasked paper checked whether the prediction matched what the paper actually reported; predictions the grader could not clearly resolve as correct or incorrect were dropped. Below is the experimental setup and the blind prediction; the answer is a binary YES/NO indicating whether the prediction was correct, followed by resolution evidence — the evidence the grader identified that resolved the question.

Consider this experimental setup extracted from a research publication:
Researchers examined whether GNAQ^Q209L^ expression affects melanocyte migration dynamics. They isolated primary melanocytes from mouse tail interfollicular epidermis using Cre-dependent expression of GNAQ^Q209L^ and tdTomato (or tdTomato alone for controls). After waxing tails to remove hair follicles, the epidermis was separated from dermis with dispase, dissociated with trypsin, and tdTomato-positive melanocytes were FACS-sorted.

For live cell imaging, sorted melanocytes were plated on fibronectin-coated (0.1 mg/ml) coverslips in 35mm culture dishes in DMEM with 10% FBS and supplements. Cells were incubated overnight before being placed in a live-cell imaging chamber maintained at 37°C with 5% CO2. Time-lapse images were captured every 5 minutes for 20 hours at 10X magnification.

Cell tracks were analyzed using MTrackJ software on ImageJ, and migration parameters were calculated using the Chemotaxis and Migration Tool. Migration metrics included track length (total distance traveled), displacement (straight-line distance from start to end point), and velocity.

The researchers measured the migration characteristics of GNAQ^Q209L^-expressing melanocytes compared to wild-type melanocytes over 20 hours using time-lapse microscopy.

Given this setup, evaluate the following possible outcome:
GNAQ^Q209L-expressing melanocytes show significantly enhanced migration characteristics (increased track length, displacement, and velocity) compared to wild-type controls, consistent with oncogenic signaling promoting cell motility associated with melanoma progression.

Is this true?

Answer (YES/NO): NO